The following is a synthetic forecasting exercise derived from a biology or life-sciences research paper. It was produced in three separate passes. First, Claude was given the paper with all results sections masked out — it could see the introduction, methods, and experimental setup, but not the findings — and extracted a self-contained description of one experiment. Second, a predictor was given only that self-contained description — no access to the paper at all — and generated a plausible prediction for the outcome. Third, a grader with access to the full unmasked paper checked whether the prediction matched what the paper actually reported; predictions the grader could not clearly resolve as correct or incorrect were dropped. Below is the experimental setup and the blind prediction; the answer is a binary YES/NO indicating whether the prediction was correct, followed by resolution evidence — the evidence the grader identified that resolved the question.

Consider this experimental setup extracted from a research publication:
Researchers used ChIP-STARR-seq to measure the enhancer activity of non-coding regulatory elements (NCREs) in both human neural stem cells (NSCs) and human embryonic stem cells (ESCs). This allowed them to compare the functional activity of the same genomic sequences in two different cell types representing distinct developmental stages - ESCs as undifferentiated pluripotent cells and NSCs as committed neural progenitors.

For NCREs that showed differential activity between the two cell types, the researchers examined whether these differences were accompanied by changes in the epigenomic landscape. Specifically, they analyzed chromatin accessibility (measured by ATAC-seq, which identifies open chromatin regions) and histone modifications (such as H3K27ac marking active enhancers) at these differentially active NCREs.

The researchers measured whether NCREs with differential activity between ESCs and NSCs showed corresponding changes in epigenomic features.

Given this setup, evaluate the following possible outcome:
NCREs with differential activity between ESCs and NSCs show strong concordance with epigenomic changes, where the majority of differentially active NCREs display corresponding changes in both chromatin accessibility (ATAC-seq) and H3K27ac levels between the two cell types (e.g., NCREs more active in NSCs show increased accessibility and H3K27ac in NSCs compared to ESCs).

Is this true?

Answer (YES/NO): NO